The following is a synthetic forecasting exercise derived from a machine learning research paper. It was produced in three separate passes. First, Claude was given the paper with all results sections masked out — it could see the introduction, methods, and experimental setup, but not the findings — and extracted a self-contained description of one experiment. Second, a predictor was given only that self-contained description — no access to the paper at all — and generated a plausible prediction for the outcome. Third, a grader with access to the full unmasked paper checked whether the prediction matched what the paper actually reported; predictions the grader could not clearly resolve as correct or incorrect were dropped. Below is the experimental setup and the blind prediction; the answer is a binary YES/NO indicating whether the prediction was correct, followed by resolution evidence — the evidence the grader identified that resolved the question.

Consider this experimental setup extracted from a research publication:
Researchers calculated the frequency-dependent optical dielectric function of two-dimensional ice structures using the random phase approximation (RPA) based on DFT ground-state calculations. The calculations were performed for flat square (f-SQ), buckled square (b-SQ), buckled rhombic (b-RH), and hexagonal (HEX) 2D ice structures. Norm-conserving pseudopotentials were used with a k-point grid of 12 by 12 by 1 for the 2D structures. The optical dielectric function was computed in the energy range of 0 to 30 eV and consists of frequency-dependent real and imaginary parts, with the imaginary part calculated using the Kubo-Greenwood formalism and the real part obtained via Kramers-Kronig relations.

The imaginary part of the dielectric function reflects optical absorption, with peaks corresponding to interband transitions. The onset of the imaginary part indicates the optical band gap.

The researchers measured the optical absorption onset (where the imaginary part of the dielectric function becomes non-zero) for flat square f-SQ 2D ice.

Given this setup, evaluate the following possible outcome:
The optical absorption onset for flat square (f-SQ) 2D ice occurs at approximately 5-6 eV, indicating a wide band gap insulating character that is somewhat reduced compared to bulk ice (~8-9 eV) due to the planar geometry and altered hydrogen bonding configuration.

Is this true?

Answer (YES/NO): NO